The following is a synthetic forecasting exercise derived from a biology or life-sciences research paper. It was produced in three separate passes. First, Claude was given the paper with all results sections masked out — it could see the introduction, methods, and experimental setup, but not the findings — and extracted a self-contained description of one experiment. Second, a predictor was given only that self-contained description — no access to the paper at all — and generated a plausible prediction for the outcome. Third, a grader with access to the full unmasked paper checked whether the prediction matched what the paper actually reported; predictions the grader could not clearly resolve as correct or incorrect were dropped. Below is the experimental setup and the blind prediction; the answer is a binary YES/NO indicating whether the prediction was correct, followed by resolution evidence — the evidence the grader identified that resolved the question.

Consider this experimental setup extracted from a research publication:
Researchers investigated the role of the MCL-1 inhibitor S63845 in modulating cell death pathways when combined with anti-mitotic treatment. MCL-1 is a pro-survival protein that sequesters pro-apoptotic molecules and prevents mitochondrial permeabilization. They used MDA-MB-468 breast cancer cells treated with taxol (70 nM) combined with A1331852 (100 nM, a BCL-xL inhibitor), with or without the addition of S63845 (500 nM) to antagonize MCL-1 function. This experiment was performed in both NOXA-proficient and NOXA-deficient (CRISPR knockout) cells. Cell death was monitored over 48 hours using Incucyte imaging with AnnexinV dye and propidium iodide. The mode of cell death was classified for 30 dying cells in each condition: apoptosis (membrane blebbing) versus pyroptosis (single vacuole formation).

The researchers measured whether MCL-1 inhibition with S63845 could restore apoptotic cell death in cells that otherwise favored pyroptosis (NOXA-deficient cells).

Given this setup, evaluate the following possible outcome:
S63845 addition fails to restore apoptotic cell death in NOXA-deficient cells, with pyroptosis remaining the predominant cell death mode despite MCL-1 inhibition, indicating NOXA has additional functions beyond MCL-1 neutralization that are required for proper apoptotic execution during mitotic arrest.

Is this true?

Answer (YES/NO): NO